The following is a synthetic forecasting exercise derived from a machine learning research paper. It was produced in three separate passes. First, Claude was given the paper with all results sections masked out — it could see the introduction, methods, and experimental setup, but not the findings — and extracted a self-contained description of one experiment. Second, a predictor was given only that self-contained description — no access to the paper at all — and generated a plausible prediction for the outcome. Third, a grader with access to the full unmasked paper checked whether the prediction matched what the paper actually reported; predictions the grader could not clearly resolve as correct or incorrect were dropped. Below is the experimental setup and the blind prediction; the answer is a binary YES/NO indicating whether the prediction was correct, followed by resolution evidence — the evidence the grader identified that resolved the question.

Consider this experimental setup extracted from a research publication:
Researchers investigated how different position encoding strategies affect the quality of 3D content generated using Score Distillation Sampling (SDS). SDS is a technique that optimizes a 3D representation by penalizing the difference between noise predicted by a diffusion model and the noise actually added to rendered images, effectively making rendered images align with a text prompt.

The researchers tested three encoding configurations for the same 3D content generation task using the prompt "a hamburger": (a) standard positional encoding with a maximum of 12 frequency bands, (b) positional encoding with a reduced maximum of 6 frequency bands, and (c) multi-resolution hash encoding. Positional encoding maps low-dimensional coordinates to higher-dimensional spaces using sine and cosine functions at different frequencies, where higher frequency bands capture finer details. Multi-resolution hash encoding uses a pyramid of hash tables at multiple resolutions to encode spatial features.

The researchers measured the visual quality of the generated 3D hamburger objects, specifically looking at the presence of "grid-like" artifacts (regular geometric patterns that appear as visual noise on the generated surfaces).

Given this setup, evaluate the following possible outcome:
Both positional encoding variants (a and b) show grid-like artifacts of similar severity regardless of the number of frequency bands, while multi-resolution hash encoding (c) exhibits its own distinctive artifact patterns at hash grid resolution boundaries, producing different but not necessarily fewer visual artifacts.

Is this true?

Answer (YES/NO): NO